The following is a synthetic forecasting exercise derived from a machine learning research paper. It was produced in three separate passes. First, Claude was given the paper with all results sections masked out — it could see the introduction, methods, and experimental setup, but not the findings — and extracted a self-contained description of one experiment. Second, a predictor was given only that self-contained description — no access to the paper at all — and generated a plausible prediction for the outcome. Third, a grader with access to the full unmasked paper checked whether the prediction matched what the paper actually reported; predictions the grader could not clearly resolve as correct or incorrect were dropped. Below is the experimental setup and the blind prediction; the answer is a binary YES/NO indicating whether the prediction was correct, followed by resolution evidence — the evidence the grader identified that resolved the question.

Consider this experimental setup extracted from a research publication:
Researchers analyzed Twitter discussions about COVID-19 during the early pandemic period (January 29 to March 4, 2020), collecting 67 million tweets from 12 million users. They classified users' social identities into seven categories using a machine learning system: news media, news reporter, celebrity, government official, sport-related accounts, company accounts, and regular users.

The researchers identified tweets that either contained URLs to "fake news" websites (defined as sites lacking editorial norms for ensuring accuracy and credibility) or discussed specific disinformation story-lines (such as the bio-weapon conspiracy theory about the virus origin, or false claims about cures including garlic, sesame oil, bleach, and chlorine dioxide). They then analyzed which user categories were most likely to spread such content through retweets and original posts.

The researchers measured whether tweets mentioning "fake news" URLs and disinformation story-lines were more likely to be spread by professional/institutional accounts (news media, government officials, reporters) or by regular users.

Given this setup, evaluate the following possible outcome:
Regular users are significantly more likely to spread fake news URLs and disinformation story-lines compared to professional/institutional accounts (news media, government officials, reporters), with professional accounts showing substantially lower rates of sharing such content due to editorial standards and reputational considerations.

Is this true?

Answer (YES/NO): YES